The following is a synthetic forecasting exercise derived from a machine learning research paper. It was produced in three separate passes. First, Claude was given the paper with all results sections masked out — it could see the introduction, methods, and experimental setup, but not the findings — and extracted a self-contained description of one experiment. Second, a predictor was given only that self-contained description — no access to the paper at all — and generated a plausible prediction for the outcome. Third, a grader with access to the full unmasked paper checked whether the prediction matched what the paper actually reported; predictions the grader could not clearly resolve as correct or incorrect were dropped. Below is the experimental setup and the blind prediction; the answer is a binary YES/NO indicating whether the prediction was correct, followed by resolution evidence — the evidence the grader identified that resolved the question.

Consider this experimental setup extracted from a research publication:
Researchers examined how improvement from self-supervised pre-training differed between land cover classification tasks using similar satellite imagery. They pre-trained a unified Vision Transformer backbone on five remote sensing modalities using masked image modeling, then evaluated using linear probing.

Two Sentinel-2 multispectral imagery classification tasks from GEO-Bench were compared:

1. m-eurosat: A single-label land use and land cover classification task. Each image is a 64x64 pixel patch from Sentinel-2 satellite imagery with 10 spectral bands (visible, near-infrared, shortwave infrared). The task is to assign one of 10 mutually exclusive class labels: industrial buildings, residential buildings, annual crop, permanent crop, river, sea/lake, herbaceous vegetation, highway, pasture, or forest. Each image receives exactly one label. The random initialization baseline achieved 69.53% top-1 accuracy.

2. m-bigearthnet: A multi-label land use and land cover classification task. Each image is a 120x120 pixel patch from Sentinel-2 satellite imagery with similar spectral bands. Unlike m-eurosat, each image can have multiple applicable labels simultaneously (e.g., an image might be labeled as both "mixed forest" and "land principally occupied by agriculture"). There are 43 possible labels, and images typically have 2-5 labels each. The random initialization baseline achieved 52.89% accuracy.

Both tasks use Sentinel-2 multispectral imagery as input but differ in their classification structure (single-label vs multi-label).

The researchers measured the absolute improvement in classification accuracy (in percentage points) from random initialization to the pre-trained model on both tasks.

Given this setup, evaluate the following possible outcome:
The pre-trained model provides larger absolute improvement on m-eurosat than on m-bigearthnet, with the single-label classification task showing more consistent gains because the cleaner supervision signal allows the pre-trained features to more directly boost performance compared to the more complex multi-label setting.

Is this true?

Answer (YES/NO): YES